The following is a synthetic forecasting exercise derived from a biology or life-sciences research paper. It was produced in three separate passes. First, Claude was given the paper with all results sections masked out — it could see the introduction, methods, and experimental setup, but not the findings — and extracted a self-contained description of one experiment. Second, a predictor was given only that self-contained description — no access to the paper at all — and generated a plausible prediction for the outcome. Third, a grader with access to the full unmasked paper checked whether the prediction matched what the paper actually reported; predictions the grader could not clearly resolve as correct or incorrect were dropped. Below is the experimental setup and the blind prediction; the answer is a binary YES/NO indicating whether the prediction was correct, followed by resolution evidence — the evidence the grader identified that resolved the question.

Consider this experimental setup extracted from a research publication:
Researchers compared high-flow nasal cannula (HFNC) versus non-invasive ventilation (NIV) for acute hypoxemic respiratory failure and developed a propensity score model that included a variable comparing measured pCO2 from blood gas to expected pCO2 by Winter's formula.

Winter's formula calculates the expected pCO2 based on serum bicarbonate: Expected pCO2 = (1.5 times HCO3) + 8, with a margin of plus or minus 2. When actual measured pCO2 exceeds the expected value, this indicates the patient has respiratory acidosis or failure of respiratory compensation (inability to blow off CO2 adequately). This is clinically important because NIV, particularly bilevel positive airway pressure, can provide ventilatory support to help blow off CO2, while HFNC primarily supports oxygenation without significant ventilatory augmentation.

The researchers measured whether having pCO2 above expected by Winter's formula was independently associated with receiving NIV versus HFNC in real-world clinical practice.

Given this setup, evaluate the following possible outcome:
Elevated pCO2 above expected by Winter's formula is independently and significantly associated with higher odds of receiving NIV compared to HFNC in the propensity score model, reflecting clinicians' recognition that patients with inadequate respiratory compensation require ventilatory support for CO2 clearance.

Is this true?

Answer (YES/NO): YES